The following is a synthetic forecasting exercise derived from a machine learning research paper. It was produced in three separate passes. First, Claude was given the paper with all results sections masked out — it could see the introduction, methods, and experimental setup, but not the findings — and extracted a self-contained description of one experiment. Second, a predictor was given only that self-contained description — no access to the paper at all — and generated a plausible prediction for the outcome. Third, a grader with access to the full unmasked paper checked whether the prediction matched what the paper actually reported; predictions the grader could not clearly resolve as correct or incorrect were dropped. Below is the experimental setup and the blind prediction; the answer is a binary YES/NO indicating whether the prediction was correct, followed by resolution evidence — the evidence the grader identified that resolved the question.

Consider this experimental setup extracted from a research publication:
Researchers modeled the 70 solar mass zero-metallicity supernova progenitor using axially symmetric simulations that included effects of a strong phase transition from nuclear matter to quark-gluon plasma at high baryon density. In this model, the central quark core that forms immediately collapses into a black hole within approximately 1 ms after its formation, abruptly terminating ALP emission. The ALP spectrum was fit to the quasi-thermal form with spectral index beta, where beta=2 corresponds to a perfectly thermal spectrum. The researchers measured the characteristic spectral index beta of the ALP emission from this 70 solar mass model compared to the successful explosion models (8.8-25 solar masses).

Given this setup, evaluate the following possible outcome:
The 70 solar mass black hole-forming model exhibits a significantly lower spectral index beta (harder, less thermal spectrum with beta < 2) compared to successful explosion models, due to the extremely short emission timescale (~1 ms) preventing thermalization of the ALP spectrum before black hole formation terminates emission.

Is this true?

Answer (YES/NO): YES